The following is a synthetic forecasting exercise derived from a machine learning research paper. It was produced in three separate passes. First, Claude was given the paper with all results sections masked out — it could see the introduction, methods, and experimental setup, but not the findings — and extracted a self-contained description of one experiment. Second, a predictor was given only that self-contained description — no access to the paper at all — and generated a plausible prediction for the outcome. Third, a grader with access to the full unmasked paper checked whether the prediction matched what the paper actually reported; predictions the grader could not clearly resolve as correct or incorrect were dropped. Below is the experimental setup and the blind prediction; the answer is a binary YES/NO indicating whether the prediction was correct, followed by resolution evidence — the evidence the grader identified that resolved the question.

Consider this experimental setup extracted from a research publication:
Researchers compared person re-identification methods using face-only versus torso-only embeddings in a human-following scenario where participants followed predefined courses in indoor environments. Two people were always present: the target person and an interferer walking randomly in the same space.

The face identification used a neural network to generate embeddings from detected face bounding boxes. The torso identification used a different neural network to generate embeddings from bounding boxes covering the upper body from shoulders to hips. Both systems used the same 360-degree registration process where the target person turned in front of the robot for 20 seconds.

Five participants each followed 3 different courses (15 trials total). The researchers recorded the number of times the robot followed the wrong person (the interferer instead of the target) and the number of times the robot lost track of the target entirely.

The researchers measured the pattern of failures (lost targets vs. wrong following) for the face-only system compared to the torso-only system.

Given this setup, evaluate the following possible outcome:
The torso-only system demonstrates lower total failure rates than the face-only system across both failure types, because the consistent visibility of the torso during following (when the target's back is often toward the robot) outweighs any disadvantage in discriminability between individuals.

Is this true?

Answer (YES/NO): NO